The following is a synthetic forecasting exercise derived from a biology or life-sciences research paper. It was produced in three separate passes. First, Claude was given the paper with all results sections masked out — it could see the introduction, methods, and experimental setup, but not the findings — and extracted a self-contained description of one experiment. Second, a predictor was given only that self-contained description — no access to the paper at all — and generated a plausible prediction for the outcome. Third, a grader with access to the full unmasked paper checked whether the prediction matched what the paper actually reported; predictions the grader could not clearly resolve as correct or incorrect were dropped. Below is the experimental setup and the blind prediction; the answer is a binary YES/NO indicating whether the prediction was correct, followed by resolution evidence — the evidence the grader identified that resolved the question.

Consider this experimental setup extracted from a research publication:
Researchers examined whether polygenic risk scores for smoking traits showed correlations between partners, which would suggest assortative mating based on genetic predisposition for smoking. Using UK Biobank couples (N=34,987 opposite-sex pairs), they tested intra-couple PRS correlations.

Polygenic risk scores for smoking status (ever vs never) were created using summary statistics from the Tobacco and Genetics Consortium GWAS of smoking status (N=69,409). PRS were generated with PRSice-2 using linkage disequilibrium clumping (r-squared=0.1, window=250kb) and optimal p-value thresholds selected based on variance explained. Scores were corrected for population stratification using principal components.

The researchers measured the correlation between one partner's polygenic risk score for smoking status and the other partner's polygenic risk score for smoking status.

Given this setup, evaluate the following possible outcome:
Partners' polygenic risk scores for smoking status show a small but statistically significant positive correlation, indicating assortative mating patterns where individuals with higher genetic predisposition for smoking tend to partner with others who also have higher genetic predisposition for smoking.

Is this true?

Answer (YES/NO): YES